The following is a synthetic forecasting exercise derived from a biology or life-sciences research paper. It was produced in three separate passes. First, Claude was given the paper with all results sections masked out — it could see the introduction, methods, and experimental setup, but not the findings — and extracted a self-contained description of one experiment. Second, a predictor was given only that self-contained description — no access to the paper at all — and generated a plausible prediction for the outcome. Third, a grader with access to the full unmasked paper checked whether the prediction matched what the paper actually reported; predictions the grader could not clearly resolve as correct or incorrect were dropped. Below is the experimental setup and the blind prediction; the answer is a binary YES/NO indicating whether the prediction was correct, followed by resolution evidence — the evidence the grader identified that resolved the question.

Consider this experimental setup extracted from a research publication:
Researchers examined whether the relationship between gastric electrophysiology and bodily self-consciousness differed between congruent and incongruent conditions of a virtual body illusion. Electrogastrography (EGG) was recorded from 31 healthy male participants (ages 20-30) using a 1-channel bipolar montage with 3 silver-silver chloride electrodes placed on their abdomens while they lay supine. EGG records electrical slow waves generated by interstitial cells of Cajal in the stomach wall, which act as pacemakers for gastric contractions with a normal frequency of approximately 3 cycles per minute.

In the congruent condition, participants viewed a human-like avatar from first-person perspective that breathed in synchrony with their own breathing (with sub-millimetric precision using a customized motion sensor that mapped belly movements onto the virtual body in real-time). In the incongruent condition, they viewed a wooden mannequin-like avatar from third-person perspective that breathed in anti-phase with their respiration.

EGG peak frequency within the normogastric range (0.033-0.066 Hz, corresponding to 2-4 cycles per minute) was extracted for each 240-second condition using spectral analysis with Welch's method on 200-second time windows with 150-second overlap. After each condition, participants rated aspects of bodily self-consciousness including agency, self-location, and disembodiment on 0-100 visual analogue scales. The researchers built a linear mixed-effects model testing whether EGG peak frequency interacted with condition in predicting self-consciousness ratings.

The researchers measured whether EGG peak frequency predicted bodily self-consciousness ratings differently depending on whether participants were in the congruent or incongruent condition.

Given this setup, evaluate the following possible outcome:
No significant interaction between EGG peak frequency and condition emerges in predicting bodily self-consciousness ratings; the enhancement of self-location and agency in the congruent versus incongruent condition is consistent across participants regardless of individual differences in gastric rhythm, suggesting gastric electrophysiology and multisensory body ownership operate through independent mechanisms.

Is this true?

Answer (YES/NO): NO